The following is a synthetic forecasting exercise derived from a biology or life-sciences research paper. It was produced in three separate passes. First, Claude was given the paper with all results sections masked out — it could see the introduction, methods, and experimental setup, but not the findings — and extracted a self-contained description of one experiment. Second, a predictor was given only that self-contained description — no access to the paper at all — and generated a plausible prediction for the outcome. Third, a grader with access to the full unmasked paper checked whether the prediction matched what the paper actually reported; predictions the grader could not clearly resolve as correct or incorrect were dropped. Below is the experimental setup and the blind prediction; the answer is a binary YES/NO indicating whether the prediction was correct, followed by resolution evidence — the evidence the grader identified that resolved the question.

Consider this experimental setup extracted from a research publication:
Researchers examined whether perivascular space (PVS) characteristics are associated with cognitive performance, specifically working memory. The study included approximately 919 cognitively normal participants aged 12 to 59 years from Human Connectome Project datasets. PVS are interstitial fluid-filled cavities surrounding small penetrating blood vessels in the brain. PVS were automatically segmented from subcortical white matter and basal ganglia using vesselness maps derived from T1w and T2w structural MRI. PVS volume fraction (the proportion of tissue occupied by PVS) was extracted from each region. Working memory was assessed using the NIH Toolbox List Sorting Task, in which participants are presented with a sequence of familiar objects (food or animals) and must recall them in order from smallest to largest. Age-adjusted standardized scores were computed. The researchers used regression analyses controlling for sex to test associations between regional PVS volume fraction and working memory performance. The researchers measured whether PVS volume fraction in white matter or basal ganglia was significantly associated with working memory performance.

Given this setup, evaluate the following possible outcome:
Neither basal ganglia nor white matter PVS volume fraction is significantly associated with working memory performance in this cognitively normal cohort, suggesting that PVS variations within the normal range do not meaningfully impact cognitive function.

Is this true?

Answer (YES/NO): YES